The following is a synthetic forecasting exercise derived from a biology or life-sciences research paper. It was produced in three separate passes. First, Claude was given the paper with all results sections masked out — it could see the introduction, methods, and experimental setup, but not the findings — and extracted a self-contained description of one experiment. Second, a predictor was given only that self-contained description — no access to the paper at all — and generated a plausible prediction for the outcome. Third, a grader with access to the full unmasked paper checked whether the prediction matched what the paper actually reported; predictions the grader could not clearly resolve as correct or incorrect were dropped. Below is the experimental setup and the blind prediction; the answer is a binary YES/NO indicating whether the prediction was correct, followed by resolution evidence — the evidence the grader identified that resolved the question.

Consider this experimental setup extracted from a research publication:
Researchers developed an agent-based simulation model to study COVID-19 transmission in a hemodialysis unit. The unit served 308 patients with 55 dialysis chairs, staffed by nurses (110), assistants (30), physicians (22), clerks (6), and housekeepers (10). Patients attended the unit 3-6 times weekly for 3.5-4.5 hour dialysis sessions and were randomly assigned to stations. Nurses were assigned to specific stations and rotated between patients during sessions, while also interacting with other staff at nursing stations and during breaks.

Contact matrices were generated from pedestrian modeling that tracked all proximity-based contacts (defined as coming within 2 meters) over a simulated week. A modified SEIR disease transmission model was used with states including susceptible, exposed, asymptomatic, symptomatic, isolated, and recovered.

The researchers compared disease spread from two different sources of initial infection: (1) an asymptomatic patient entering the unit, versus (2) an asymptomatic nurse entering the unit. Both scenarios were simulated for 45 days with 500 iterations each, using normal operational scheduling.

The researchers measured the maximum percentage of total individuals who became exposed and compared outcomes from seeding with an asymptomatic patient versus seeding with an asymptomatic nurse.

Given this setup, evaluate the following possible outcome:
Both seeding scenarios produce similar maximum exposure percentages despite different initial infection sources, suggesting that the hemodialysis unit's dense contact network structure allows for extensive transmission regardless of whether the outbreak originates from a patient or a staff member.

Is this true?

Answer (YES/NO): NO